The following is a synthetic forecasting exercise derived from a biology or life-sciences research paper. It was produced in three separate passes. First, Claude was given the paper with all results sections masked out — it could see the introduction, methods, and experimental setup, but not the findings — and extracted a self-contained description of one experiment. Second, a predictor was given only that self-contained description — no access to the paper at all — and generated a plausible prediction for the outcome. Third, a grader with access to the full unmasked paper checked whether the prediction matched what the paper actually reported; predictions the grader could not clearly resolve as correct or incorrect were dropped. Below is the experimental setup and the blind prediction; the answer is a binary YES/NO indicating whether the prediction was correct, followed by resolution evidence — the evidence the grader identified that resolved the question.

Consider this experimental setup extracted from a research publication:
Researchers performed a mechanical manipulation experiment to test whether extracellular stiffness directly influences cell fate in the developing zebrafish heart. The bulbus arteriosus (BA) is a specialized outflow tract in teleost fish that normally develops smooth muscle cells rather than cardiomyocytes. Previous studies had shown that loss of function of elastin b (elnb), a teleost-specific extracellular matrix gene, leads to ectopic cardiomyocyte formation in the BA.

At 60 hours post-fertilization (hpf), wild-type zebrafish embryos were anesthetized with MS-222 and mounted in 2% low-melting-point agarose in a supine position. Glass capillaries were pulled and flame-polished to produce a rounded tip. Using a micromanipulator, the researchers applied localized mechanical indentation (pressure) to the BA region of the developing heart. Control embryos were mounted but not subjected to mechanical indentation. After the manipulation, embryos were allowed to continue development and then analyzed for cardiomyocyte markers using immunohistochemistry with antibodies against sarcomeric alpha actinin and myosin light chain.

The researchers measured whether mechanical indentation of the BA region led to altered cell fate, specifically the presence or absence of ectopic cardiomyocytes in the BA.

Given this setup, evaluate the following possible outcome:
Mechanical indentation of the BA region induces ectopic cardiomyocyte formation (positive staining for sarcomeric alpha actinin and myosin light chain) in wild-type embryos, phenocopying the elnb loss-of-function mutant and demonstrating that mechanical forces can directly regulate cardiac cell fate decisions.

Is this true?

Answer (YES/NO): YES